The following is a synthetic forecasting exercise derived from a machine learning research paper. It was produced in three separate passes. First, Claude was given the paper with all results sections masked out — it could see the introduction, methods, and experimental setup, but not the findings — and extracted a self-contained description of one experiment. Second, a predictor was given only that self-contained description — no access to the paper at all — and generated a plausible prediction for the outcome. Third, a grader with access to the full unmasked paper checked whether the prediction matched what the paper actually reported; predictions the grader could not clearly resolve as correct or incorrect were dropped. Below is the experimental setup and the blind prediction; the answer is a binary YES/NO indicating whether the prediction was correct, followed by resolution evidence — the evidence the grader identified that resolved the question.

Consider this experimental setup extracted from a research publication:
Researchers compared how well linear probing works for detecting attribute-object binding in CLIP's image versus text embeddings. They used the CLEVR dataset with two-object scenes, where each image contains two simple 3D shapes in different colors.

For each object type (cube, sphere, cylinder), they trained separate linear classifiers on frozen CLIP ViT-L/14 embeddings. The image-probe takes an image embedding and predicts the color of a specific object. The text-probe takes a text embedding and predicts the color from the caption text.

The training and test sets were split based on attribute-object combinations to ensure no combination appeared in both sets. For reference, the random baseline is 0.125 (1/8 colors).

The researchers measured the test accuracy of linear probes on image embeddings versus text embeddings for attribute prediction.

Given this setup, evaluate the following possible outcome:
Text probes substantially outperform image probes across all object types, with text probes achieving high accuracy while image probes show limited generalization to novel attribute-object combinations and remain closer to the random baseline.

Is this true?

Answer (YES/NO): NO